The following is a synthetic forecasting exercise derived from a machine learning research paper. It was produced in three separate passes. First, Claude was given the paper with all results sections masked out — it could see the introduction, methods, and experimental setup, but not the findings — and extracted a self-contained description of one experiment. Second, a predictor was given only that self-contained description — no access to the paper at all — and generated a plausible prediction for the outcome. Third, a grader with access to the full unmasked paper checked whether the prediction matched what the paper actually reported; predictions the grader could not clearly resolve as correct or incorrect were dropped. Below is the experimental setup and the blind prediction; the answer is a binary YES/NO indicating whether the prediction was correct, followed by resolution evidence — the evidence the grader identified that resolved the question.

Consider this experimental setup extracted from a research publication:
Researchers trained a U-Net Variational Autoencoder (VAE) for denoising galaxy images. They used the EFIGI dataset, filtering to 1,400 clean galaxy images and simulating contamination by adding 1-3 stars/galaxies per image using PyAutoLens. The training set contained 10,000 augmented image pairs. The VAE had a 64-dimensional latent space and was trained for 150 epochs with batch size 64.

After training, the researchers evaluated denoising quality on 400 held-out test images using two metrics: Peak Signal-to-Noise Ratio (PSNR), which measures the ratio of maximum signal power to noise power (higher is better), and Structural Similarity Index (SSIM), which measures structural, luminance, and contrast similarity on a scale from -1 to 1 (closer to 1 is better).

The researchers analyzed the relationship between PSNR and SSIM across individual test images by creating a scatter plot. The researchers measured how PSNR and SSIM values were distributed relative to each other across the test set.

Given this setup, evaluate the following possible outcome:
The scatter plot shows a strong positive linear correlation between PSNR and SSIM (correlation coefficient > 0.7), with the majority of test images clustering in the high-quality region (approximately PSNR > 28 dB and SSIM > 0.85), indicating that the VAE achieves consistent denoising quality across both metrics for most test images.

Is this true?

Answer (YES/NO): NO